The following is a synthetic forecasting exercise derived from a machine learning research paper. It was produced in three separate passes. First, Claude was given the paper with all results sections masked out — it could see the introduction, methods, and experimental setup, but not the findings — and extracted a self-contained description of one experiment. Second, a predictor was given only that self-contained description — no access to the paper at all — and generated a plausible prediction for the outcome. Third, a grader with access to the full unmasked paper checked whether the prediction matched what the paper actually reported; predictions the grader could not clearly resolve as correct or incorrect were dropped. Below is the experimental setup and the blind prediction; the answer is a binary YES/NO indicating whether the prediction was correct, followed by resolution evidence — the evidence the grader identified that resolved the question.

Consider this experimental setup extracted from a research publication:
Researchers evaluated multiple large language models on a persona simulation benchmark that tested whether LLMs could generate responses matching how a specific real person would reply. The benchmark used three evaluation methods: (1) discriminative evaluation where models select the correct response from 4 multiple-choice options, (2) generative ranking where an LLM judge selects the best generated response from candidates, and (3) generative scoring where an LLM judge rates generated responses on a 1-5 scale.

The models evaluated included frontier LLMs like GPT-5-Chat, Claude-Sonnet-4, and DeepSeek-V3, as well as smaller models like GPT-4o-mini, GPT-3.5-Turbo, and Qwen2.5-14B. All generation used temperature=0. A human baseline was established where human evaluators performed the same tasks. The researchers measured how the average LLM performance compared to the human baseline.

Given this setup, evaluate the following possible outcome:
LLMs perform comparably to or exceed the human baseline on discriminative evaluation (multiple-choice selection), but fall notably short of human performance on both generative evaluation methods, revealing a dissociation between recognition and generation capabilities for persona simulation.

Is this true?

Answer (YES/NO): NO